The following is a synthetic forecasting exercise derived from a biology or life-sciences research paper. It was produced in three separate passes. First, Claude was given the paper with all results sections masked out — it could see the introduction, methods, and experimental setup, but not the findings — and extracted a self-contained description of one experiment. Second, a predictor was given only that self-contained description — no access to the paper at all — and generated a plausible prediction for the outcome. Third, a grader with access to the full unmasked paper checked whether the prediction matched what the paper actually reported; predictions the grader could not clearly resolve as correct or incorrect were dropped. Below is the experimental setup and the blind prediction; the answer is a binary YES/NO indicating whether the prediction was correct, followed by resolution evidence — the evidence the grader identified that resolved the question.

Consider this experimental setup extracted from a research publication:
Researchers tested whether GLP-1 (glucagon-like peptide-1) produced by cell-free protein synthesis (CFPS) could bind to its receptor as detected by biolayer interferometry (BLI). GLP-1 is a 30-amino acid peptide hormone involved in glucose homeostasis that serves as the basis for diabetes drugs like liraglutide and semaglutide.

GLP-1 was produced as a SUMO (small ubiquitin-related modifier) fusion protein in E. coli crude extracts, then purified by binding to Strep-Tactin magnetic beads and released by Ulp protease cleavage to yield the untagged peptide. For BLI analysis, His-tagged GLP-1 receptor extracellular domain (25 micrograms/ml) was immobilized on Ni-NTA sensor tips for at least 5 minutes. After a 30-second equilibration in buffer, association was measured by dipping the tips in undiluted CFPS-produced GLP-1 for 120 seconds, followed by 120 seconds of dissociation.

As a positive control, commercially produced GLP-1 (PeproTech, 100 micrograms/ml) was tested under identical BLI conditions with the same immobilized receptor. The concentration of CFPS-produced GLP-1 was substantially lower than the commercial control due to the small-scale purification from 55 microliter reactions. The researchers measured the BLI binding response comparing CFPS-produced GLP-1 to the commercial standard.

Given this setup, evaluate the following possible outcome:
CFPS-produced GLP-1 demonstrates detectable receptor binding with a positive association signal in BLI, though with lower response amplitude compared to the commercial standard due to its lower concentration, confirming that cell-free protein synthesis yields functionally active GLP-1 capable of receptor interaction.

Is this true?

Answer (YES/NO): NO